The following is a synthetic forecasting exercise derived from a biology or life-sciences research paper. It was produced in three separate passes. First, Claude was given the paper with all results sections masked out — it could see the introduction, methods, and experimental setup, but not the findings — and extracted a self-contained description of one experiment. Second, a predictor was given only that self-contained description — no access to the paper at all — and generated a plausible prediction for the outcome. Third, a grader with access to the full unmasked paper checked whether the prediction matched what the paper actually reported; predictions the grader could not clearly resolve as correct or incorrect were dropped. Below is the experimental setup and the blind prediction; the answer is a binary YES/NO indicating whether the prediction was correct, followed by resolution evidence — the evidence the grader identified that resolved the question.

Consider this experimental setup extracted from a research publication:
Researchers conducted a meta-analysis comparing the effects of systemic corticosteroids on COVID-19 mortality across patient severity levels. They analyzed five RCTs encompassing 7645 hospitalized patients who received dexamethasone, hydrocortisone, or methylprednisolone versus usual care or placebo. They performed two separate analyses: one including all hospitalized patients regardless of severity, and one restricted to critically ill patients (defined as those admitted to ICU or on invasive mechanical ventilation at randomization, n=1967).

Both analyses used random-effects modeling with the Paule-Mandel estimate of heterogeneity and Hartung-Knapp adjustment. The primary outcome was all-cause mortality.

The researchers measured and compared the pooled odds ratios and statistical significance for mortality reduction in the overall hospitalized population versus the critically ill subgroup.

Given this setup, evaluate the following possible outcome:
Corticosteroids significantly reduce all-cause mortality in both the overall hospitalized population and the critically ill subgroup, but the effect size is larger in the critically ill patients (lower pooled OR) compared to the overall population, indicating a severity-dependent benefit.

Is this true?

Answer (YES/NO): NO